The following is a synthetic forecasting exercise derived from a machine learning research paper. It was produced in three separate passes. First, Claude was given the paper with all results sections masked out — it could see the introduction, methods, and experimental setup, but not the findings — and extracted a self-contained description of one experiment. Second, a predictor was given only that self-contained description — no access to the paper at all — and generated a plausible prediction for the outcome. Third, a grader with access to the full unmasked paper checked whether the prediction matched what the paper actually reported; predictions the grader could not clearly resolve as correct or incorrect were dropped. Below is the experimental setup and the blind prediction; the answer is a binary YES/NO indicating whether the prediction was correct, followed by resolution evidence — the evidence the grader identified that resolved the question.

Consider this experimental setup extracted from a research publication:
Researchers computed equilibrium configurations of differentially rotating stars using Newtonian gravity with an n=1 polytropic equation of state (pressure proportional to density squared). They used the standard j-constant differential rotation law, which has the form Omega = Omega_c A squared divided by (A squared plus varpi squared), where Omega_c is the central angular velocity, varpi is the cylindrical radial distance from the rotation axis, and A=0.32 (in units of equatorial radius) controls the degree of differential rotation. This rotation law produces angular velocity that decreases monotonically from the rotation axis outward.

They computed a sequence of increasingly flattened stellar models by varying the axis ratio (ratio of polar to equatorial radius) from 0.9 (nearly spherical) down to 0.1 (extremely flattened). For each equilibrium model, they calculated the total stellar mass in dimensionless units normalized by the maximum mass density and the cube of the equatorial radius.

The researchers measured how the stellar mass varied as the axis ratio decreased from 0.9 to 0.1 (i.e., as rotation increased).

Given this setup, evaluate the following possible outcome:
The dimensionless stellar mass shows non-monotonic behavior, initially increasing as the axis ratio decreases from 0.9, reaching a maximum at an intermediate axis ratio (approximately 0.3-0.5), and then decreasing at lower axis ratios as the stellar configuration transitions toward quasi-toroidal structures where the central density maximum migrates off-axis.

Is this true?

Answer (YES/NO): NO